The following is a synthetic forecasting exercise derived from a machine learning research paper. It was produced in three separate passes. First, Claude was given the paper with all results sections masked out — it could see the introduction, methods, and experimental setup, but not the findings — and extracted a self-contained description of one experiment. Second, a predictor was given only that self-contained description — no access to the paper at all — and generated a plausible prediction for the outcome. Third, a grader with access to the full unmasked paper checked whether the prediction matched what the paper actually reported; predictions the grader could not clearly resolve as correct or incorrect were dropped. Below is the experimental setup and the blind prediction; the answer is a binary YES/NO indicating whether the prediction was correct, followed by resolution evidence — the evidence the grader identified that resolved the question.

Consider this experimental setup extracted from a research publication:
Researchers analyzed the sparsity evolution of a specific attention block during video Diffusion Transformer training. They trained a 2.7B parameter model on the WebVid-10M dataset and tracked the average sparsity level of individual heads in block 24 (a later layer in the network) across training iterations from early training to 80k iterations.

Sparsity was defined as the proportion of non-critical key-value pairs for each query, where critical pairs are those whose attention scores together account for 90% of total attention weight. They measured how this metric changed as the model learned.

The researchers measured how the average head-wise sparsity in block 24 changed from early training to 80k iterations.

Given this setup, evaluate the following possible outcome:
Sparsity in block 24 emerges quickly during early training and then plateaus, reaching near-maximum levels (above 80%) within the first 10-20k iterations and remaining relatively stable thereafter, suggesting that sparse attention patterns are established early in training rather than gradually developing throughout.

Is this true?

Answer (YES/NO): NO